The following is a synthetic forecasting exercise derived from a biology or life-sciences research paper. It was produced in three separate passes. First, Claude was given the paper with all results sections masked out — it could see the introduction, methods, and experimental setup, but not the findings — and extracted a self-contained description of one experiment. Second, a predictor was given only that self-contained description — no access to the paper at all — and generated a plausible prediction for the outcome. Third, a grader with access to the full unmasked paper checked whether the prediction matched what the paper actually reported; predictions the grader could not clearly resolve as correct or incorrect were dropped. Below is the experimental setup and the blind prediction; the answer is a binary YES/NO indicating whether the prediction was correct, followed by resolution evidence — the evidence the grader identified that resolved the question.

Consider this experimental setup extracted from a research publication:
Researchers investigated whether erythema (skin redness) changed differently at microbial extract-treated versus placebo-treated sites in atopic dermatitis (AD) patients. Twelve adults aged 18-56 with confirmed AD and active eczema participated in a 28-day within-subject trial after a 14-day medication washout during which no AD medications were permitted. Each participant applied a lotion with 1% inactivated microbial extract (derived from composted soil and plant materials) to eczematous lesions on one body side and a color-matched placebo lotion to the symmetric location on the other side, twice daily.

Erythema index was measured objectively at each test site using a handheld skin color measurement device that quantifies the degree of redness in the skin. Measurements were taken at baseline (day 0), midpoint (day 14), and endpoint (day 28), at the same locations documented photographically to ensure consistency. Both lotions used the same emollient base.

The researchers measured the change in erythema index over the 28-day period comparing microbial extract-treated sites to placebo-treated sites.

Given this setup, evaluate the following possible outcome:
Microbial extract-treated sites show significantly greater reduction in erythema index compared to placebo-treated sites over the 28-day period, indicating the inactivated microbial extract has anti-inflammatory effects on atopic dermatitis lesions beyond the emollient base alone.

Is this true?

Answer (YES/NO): NO